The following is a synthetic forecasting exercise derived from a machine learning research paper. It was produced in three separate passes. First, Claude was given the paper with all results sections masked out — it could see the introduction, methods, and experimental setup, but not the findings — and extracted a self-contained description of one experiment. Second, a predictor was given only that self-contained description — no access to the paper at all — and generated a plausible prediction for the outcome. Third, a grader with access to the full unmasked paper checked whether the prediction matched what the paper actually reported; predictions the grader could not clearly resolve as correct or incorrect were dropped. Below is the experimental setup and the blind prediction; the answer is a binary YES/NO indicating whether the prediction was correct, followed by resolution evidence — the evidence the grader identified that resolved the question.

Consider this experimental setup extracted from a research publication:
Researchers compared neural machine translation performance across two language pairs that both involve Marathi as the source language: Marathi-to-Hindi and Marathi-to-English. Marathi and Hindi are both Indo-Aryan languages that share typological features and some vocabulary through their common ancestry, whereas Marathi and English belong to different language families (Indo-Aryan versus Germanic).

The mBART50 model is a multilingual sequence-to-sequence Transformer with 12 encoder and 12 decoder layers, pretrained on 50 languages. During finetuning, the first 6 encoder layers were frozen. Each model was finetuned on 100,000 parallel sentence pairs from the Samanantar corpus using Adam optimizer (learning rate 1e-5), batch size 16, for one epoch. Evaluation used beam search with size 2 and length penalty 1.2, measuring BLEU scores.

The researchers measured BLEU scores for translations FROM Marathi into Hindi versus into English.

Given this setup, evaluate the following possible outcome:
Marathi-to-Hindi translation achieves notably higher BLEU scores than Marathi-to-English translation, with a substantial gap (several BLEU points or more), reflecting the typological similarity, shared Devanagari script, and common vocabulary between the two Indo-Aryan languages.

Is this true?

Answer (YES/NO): NO